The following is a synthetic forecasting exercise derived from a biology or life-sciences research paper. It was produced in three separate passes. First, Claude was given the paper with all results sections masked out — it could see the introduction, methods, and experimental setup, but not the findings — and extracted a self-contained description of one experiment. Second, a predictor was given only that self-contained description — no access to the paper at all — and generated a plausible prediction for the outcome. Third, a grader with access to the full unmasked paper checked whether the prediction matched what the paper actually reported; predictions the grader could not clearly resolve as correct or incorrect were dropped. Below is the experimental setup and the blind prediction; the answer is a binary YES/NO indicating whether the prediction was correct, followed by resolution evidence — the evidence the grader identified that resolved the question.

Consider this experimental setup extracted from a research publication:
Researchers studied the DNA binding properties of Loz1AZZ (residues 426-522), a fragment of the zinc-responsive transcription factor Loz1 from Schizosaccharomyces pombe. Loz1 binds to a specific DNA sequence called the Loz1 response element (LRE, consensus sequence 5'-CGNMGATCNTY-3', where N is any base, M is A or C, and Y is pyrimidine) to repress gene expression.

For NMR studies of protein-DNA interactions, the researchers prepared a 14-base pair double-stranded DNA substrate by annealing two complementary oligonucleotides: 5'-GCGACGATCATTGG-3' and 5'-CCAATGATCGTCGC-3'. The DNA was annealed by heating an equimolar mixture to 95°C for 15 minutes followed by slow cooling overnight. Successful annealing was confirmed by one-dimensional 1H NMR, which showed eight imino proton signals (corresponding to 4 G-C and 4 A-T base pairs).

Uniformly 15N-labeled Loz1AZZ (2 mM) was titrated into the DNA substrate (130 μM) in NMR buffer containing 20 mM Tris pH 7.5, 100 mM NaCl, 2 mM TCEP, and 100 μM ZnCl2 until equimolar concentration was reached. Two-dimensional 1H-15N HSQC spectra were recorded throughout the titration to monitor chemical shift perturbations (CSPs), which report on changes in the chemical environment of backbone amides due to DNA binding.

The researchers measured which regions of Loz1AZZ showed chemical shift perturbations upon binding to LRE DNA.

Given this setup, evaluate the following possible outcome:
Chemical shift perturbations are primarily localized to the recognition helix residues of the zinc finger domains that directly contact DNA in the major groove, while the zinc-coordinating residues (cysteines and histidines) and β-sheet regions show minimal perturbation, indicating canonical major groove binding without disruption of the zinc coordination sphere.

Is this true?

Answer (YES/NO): NO